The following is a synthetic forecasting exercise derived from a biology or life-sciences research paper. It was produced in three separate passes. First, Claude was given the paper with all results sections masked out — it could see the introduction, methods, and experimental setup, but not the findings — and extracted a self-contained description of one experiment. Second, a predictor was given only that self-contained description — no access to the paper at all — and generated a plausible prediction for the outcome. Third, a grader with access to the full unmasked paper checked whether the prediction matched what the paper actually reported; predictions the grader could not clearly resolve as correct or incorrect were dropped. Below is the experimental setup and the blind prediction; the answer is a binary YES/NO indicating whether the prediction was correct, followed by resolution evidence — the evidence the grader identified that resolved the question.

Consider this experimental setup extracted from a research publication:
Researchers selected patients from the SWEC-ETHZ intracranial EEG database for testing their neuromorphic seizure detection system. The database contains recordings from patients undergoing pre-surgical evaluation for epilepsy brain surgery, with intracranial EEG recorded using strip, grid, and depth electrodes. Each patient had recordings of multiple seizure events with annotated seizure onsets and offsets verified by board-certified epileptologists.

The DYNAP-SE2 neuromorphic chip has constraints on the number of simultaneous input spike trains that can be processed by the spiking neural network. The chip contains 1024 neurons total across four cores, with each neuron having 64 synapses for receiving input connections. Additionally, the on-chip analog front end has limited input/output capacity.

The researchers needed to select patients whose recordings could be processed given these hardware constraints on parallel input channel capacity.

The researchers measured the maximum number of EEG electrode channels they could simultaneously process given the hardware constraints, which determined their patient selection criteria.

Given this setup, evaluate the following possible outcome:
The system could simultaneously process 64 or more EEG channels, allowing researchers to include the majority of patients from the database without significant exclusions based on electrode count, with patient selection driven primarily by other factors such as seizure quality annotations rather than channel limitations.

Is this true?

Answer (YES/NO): NO